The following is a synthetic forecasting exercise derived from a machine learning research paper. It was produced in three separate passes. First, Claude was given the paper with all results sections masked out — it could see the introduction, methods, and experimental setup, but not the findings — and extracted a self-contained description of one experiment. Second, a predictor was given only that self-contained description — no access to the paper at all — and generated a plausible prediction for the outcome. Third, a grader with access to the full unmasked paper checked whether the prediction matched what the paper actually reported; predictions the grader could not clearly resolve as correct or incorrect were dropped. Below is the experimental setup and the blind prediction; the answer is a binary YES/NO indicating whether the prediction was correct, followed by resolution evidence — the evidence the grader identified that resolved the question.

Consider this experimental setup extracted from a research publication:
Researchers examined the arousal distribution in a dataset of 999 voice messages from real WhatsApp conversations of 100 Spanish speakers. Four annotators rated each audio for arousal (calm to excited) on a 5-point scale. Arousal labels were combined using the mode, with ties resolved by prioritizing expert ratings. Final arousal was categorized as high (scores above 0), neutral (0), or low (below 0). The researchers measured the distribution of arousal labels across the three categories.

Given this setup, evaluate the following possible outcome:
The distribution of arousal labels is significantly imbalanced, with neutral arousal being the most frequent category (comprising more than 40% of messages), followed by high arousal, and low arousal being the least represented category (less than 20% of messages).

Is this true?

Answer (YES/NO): NO